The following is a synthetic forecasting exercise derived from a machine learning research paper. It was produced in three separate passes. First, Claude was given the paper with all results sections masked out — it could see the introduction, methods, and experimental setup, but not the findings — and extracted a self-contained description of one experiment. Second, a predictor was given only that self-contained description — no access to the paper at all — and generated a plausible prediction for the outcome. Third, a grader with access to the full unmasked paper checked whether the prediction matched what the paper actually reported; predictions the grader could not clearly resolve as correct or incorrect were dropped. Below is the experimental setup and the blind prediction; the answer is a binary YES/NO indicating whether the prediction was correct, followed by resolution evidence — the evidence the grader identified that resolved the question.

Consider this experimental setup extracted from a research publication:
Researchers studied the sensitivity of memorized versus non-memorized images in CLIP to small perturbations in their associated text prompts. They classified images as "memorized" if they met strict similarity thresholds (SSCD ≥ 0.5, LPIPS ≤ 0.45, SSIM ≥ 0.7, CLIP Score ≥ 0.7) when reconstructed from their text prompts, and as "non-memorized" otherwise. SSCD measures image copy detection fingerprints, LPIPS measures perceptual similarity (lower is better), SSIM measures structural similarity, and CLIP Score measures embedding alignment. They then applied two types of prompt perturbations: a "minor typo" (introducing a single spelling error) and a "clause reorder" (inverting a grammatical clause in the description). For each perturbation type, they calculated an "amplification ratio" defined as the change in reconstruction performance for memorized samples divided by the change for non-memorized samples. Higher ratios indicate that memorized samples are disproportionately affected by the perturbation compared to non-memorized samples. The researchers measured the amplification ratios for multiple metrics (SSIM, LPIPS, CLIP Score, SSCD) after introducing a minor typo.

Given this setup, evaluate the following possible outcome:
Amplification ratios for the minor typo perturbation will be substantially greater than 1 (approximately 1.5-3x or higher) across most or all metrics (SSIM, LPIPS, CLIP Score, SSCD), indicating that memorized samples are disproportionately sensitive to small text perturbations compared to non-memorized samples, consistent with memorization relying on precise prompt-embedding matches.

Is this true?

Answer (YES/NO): YES